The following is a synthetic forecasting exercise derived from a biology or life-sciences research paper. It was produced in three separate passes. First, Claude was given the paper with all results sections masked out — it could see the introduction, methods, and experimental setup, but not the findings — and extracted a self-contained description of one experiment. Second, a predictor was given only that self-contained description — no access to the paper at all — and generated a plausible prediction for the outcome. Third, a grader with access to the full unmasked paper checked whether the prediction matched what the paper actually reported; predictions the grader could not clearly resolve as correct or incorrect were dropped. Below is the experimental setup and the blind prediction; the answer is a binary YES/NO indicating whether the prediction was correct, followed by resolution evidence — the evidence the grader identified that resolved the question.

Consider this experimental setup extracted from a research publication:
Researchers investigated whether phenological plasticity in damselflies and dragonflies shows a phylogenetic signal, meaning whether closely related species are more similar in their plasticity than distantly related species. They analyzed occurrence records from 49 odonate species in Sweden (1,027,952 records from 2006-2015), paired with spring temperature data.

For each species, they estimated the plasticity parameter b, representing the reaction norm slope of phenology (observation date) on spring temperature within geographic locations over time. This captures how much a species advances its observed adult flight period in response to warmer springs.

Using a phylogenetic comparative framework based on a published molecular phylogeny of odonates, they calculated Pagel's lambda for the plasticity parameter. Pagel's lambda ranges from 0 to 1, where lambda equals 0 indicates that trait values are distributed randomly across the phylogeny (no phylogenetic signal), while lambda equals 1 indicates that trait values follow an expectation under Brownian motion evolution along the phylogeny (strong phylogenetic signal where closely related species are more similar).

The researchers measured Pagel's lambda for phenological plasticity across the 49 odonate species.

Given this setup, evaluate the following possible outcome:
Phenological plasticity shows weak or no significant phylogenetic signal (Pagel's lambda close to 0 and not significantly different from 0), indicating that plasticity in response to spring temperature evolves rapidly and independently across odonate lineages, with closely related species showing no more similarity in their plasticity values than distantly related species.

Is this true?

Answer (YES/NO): NO